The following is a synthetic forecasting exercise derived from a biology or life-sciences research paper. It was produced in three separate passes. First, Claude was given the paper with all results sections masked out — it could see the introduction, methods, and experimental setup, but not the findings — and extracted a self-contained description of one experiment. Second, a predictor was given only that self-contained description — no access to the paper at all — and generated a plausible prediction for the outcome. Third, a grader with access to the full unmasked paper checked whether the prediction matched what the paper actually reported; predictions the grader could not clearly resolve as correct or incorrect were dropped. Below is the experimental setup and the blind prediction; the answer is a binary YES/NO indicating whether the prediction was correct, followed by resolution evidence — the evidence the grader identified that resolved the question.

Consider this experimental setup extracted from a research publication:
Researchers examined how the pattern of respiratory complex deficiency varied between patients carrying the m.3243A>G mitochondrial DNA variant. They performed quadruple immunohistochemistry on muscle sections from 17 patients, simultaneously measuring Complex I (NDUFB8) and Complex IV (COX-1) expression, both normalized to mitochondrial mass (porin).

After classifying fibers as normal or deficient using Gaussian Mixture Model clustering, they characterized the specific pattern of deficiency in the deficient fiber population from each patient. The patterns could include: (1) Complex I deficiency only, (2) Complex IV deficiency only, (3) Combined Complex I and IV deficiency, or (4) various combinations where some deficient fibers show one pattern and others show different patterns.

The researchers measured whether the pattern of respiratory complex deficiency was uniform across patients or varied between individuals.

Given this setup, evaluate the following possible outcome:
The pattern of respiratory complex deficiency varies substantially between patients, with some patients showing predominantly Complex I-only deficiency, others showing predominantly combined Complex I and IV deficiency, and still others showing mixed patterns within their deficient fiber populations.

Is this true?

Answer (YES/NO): YES